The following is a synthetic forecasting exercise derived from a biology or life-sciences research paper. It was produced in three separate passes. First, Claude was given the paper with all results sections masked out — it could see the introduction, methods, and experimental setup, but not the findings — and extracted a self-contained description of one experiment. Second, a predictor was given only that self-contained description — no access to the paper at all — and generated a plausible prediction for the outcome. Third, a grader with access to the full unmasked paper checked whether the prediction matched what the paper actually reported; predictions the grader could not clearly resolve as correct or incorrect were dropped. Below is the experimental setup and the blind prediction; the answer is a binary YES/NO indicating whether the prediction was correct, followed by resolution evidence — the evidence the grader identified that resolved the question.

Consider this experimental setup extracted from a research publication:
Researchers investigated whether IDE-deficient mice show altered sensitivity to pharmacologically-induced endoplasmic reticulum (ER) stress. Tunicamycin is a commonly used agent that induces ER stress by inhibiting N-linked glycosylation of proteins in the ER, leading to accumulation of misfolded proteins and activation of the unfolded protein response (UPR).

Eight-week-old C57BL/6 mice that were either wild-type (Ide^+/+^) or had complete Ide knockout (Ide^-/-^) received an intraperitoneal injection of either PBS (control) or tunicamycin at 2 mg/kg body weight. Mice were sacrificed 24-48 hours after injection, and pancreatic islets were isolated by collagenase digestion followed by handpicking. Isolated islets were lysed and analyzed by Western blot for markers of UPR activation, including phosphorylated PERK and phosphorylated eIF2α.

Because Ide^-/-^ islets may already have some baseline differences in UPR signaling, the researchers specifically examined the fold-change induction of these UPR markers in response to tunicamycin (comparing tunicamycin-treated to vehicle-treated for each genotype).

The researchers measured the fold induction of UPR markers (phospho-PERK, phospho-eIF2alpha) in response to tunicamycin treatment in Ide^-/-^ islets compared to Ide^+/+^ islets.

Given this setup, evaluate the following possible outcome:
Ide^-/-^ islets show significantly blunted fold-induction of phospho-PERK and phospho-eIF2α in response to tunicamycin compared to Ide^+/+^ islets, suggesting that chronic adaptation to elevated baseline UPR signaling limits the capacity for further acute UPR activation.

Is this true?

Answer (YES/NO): NO